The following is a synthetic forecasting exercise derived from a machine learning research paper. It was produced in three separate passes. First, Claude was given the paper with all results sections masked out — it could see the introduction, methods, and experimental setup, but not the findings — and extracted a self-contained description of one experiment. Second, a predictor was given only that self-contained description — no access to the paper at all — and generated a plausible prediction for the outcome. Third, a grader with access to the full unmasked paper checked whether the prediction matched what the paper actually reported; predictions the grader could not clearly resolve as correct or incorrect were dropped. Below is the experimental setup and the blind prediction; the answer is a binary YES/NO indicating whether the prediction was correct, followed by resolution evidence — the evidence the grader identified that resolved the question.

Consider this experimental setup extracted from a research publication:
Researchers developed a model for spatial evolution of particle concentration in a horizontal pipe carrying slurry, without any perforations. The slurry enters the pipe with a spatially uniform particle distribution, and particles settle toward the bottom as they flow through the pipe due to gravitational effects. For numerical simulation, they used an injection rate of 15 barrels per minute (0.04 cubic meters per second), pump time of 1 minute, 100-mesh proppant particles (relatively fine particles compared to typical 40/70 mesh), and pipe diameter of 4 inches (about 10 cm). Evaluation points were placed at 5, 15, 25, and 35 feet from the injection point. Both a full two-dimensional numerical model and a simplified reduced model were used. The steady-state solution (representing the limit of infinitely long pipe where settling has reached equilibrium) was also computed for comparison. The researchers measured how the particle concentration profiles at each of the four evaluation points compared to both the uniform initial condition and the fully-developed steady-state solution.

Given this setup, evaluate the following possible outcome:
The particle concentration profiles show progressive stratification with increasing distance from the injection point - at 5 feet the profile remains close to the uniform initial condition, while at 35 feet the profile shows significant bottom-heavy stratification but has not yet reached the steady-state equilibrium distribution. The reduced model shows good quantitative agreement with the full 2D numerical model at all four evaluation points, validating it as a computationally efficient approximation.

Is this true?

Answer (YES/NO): YES